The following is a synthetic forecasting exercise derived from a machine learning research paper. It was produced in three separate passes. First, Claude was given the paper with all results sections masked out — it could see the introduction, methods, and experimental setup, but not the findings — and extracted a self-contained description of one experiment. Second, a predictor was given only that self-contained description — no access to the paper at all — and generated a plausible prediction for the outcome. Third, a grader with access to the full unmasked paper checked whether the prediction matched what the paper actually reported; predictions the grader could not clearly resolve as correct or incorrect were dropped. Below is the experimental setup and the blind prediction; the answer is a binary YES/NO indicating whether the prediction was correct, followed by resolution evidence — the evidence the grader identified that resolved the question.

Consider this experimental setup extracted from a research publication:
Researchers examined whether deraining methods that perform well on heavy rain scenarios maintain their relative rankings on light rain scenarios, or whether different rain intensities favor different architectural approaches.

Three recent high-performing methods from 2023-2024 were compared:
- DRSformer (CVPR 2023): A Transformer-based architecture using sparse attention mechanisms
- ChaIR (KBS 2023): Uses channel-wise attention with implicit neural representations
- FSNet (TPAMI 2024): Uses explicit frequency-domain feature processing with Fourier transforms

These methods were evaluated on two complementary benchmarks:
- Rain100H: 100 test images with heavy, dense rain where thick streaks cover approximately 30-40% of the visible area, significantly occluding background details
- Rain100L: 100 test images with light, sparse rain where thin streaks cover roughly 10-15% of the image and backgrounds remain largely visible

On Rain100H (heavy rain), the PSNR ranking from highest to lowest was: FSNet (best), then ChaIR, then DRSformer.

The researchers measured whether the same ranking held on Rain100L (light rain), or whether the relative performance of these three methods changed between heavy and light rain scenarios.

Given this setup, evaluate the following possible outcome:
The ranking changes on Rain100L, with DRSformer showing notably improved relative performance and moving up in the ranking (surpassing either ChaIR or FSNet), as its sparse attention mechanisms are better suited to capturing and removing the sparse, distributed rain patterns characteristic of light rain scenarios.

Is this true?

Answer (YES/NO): YES